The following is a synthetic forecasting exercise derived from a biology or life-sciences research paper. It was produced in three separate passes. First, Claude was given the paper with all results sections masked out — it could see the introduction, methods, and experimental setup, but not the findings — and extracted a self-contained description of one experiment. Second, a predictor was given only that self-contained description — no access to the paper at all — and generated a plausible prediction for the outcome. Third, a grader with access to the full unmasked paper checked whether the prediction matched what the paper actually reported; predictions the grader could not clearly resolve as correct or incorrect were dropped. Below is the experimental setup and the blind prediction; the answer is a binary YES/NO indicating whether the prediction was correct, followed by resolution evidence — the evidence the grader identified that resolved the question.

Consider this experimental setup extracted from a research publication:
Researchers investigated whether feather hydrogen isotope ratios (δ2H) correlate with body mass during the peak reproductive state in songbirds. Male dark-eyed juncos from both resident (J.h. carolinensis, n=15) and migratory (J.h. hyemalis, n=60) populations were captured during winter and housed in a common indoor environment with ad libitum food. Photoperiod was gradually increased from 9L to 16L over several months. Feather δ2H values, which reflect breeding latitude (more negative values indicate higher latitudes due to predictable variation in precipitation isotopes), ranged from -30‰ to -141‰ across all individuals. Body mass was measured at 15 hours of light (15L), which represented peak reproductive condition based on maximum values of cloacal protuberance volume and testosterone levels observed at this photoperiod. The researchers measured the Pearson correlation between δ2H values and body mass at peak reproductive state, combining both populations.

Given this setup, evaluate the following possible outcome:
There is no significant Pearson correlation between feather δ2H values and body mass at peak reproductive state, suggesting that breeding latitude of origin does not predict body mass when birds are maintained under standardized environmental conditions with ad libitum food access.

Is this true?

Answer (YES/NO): NO